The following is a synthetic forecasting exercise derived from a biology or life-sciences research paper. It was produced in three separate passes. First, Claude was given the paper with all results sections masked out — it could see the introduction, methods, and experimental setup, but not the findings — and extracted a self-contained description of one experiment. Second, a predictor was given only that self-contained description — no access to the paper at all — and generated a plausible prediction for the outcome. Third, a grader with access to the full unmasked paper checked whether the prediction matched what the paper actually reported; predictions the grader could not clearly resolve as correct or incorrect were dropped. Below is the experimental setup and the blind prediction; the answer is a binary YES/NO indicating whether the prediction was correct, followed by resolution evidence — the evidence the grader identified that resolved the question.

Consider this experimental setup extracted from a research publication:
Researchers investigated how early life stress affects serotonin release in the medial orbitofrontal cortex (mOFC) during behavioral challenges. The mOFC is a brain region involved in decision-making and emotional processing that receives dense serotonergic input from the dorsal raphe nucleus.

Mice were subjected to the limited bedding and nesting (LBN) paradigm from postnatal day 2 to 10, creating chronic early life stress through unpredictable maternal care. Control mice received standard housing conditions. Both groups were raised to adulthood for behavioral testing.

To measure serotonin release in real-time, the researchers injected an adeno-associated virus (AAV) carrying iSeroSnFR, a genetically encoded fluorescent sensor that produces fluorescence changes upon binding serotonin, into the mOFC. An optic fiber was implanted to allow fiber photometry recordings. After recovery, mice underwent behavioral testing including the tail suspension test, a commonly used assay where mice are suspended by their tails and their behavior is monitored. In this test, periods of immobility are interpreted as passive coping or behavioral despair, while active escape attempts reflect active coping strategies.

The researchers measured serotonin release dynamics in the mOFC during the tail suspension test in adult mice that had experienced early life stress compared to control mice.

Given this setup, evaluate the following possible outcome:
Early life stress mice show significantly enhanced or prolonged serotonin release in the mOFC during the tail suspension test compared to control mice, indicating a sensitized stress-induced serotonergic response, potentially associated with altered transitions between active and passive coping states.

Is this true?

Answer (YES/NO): NO